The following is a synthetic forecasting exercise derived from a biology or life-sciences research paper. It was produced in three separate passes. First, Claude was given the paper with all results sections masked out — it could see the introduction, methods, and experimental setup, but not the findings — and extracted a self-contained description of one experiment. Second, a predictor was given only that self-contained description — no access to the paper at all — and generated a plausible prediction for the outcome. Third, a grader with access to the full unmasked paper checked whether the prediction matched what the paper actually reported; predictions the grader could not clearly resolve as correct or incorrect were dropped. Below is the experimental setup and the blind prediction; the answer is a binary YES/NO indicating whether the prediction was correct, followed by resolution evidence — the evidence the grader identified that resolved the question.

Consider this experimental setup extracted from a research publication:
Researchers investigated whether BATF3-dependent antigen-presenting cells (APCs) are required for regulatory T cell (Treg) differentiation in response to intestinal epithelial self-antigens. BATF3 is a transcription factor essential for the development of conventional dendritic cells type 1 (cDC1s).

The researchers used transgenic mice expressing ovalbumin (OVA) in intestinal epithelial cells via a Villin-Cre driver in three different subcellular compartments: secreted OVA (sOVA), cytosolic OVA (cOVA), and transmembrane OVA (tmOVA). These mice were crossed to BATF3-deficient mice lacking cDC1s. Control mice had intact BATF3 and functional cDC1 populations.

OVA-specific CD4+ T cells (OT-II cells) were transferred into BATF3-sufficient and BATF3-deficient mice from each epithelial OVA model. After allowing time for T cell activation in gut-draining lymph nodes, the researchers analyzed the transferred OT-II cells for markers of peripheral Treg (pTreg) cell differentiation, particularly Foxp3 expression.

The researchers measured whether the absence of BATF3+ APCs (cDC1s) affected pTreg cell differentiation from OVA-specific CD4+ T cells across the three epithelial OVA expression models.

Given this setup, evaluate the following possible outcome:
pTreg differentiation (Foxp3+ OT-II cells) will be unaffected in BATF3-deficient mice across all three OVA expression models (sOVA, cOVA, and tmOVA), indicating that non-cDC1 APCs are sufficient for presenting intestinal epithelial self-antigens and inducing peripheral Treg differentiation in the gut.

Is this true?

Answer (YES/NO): NO